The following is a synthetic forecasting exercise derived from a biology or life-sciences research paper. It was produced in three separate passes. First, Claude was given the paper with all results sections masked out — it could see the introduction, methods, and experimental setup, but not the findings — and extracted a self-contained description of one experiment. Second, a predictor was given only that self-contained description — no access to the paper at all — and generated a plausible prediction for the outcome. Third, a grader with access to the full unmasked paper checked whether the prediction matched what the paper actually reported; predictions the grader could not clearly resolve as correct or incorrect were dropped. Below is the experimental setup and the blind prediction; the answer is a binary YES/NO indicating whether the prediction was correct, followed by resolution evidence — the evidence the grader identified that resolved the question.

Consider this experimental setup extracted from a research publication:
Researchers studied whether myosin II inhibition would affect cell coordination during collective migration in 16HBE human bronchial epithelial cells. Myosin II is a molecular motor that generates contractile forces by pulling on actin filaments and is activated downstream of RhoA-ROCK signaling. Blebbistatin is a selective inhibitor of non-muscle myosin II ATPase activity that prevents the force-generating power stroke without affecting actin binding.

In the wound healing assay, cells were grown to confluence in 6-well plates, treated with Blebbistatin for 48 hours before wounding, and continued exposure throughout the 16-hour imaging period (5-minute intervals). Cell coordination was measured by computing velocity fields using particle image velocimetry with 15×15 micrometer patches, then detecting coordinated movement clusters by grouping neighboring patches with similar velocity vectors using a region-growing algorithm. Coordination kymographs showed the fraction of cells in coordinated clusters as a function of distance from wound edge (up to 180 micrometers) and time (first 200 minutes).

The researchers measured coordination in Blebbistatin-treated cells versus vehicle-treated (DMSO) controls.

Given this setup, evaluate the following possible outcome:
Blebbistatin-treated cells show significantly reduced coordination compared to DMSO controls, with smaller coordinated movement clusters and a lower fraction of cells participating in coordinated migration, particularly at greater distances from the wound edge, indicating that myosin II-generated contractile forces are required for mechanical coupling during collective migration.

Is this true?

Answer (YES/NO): NO